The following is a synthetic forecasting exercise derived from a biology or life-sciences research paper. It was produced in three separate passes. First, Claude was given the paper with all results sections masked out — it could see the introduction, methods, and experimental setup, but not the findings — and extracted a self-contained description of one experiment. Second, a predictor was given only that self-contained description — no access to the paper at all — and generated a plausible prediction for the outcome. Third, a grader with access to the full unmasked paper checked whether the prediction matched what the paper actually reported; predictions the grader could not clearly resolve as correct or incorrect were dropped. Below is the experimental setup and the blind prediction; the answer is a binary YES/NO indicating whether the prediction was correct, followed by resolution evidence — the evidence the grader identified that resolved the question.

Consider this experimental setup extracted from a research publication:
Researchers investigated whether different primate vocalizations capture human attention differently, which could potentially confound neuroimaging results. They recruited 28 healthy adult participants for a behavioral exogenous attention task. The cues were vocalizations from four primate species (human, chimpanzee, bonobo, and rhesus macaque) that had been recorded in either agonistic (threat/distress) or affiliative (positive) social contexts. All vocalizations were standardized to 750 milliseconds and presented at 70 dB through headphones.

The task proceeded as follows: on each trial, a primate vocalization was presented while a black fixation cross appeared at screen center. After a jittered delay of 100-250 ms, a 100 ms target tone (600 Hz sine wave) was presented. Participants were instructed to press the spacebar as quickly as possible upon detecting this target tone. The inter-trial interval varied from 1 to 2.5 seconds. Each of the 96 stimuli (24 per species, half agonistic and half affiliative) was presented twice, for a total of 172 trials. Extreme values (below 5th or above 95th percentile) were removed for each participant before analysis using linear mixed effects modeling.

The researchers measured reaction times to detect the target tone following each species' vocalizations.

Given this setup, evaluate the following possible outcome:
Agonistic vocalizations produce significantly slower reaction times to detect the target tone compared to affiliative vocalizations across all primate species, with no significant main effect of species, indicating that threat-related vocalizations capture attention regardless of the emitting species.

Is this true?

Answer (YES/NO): NO